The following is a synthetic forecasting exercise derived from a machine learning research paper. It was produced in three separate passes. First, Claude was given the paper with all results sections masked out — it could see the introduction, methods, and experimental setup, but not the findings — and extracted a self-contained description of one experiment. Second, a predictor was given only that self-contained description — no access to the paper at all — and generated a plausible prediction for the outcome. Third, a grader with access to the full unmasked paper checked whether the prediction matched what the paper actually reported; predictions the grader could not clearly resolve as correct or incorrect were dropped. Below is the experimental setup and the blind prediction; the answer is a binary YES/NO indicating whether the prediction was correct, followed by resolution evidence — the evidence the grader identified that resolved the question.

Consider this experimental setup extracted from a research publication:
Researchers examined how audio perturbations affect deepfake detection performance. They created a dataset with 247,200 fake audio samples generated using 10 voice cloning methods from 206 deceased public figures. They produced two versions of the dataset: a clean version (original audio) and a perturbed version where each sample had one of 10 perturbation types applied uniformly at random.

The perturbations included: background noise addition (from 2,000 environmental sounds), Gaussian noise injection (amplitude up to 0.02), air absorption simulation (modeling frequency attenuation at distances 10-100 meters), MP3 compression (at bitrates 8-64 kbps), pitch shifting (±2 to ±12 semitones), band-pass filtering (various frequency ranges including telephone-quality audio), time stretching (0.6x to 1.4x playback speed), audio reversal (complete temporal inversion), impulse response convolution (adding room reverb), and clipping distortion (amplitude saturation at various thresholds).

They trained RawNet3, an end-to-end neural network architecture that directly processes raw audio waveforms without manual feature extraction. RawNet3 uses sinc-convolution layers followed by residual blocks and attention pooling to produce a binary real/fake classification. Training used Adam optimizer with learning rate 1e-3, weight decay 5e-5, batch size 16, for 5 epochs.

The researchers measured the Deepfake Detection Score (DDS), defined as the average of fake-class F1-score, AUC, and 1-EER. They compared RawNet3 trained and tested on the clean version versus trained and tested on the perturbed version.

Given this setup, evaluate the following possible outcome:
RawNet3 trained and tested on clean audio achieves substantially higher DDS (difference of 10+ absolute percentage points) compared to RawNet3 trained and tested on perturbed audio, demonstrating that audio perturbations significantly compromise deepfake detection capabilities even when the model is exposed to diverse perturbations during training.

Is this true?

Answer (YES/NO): NO